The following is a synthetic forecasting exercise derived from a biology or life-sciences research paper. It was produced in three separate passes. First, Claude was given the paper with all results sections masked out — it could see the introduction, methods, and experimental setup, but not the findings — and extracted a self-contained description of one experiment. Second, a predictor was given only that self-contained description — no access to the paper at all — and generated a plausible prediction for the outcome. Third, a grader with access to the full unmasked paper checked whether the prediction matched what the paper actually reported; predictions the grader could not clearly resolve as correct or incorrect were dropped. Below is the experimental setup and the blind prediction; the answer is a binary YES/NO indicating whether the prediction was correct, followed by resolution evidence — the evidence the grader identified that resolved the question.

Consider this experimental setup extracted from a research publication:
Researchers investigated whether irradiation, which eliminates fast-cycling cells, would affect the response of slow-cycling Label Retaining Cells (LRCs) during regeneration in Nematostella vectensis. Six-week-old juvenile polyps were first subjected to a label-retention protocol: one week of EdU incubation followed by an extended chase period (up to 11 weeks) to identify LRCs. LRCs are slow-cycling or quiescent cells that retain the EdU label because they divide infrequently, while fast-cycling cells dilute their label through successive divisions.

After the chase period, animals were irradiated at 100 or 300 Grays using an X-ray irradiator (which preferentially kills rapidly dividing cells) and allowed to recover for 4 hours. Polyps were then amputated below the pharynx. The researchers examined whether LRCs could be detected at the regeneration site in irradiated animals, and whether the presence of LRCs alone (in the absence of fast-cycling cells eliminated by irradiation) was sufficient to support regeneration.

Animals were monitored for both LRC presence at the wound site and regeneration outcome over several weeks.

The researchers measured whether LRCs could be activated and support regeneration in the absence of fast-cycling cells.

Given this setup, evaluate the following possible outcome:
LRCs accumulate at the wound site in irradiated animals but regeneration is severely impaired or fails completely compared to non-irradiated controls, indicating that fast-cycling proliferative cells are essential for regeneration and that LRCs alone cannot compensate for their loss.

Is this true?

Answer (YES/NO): YES